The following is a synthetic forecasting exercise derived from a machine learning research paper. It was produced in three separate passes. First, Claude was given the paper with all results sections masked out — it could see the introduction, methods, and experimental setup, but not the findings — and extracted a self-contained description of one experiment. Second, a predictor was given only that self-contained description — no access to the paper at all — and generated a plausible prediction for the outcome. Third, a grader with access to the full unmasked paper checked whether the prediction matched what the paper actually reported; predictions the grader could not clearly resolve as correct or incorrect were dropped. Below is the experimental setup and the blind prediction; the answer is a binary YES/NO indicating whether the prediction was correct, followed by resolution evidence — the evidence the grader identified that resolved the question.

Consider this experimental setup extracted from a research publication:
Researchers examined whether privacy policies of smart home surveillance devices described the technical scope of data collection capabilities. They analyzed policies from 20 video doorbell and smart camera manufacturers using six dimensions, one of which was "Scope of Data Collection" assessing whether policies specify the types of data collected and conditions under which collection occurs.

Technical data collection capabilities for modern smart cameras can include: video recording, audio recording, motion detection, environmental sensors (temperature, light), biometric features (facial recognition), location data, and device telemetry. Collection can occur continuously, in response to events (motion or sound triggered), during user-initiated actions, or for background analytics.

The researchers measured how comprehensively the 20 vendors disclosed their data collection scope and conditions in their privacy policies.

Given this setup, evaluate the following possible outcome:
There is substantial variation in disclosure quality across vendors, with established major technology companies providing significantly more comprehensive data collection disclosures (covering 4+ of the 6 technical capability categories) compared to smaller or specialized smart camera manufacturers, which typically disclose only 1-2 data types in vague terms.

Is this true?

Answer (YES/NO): NO